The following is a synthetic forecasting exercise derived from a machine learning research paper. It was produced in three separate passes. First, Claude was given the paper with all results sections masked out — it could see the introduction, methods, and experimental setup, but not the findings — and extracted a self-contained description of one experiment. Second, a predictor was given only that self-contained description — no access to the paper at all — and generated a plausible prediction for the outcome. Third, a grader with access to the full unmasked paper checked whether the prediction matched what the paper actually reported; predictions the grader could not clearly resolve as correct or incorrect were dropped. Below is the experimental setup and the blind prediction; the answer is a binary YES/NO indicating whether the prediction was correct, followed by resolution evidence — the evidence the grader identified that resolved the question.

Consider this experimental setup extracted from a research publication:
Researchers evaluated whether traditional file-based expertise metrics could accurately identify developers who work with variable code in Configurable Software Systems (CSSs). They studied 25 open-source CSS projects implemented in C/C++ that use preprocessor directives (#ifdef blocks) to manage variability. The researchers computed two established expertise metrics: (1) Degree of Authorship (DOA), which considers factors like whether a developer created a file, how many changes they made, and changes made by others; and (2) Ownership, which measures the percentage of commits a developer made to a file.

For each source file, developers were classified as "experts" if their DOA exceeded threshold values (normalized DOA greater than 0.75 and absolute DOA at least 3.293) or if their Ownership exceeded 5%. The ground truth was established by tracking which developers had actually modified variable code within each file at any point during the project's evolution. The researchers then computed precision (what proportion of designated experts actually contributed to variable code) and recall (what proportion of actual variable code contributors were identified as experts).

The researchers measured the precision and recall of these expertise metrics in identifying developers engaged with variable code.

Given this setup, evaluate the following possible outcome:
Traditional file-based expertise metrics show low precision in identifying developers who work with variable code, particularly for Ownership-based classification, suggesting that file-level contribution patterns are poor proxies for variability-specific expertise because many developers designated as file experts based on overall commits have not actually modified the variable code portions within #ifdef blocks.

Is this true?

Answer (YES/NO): YES